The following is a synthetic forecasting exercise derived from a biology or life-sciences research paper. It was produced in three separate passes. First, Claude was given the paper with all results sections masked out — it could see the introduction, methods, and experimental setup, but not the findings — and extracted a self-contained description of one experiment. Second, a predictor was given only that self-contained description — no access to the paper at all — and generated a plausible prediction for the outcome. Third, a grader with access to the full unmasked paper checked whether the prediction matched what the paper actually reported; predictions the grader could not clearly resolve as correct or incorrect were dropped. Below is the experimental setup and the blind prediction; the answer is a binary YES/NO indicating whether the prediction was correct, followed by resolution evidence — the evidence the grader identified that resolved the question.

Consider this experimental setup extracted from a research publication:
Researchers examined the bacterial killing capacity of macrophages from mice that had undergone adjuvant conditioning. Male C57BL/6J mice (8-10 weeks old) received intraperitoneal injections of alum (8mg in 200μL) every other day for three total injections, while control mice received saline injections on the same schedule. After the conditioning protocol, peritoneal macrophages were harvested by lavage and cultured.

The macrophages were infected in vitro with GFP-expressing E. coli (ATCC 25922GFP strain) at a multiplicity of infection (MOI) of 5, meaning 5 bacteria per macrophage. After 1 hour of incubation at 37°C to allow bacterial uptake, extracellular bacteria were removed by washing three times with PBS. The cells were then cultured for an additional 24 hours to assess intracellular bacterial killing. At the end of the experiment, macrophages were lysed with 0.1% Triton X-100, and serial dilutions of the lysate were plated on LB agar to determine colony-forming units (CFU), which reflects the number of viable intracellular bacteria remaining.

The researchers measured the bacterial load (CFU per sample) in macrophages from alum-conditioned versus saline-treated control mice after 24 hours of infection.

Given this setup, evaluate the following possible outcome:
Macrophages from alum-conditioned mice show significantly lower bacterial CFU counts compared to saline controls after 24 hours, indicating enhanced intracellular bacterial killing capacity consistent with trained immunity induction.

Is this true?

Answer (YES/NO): NO